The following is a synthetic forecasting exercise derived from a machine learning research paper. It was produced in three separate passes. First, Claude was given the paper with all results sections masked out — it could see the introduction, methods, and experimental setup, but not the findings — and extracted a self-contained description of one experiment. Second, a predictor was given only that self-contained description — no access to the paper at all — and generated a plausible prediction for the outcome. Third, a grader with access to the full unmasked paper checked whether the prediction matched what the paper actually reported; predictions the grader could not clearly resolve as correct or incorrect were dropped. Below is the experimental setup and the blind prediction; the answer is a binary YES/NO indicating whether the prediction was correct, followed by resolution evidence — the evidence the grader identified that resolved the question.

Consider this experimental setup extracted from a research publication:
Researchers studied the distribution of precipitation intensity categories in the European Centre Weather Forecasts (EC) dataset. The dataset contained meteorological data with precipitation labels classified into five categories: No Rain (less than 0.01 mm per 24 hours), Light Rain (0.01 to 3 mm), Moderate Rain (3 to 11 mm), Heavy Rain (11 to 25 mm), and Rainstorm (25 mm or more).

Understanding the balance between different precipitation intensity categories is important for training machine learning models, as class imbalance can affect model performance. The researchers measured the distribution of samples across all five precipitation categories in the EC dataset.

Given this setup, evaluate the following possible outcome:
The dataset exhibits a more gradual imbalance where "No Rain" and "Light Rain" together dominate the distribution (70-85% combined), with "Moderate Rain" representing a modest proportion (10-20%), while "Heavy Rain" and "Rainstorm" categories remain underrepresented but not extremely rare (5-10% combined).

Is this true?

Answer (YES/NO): NO